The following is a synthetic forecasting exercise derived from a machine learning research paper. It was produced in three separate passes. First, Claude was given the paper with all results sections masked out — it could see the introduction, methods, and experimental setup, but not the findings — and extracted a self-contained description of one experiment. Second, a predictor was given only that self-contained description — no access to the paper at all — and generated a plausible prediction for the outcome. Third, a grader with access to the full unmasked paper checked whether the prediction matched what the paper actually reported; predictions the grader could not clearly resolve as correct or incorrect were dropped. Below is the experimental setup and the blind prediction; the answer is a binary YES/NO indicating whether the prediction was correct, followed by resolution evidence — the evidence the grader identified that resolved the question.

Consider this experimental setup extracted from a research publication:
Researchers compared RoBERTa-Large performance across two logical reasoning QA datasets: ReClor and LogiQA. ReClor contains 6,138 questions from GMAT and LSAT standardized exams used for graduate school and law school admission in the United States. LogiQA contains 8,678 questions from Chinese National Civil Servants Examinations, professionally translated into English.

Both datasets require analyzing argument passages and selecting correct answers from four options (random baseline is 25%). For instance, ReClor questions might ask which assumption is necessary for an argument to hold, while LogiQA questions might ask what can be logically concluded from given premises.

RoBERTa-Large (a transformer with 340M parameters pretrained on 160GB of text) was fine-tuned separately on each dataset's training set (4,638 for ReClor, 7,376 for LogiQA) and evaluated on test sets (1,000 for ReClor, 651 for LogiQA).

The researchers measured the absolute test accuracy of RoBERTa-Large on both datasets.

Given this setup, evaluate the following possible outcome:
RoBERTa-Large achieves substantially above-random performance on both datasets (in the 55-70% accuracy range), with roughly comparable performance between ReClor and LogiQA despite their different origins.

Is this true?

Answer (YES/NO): NO